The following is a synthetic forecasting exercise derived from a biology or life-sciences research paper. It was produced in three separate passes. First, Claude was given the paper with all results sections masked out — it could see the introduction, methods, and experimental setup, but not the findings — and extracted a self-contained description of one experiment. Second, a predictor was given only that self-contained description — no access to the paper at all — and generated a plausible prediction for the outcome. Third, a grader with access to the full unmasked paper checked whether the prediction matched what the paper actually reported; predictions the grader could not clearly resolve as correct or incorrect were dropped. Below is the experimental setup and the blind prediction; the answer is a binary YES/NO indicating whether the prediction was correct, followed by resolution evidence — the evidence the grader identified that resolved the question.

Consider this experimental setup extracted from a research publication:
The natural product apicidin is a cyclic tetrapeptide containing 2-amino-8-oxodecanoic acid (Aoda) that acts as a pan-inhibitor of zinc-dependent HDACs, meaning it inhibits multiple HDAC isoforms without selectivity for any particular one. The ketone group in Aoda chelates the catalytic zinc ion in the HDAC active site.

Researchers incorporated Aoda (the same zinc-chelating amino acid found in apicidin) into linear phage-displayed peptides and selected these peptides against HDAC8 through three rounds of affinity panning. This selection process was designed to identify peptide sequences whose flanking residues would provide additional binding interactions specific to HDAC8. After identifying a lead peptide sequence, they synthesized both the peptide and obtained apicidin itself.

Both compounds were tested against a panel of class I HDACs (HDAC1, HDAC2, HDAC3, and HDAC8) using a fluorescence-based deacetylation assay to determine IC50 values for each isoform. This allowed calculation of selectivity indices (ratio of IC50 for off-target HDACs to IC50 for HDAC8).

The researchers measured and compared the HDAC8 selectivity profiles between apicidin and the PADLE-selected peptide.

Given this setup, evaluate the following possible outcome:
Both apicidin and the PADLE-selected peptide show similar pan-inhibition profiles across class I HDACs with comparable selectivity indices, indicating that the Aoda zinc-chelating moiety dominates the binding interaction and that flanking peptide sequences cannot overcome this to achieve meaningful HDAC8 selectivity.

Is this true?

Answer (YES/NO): NO